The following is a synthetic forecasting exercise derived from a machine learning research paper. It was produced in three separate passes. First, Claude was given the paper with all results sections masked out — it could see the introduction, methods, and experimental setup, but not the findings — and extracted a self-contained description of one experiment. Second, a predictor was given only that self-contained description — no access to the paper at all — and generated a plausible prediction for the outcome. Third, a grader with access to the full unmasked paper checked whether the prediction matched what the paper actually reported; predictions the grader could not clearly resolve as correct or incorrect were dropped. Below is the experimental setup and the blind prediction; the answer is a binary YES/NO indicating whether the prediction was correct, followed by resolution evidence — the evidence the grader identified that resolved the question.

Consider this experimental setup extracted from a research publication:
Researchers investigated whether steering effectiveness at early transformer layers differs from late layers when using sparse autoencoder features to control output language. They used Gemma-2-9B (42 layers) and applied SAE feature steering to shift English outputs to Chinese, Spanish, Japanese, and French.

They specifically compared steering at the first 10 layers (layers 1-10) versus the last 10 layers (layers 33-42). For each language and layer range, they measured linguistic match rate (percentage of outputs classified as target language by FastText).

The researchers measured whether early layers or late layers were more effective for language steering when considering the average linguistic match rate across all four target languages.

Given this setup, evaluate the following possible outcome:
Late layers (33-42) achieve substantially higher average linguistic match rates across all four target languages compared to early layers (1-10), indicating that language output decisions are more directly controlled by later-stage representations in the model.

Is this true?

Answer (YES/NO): YES